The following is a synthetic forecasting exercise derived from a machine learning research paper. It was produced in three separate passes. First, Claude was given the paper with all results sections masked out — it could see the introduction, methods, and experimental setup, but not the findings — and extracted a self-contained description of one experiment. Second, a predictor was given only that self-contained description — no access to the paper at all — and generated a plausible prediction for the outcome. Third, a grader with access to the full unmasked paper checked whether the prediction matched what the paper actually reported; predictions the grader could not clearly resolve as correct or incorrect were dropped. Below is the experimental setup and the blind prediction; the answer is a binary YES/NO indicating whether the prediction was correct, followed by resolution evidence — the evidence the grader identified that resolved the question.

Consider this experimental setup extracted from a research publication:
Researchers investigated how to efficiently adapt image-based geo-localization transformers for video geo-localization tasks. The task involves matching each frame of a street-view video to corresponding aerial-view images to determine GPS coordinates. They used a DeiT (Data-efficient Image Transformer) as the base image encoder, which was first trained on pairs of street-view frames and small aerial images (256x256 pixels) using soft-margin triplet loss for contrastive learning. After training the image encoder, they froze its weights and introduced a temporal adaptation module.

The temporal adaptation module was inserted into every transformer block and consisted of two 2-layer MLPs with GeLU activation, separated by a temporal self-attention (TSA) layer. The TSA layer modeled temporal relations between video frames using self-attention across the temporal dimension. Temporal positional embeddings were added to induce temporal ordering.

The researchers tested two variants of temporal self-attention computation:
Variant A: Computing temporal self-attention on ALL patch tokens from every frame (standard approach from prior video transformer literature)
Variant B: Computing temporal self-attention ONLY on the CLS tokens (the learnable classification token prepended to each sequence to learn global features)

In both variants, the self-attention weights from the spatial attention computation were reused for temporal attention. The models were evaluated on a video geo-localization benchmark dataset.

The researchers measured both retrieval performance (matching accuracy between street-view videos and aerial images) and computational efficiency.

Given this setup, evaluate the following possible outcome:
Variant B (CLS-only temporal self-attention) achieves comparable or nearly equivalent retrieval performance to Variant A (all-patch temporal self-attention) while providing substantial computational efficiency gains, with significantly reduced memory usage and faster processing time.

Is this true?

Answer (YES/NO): NO